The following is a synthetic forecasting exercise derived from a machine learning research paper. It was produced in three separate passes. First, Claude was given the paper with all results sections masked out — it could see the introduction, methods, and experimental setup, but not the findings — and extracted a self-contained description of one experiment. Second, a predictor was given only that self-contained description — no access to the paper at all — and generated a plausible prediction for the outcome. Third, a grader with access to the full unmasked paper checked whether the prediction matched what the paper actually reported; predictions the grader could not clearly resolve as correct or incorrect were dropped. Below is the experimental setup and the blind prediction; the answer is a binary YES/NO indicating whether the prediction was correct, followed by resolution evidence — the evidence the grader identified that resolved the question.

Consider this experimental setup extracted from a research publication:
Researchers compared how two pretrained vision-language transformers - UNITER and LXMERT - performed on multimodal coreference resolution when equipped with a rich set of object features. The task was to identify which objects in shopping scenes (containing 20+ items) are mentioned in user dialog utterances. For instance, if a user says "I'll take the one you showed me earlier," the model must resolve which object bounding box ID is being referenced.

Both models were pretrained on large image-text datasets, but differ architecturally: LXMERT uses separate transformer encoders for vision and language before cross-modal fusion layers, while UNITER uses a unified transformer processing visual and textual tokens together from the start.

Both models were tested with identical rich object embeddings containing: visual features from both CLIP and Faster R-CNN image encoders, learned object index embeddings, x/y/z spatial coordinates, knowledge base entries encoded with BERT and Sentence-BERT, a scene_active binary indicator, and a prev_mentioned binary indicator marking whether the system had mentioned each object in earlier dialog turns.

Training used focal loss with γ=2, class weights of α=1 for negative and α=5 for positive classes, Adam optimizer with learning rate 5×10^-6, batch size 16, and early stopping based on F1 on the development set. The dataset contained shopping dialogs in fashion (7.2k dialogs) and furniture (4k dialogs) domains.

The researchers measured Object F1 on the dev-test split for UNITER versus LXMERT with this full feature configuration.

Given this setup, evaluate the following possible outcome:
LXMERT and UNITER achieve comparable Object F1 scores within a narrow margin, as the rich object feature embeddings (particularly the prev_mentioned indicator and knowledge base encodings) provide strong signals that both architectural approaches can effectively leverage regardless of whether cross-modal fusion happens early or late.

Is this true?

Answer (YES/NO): NO